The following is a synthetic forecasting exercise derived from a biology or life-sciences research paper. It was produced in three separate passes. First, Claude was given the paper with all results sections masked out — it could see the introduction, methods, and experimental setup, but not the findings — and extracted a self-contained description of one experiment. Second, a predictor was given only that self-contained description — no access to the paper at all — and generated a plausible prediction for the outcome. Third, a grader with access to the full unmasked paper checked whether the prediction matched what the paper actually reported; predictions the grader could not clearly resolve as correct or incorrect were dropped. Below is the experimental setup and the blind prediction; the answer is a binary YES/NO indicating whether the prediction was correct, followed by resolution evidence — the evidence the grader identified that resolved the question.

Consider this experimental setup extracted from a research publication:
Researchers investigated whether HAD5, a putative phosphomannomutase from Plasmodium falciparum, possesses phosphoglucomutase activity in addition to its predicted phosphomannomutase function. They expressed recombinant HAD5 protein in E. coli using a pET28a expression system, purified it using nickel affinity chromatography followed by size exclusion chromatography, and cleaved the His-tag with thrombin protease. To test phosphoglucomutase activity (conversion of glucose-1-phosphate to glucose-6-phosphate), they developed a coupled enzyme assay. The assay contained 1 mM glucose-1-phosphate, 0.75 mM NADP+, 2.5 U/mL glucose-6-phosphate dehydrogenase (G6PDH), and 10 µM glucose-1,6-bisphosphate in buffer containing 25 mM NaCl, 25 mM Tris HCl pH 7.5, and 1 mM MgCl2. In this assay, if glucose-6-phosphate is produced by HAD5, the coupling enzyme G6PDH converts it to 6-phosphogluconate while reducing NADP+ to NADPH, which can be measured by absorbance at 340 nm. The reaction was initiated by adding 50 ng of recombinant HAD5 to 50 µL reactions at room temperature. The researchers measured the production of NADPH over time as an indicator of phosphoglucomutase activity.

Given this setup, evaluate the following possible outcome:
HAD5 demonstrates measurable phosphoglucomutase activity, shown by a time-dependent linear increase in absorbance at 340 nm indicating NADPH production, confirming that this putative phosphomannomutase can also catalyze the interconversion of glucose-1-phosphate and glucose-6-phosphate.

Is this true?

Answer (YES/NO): YES